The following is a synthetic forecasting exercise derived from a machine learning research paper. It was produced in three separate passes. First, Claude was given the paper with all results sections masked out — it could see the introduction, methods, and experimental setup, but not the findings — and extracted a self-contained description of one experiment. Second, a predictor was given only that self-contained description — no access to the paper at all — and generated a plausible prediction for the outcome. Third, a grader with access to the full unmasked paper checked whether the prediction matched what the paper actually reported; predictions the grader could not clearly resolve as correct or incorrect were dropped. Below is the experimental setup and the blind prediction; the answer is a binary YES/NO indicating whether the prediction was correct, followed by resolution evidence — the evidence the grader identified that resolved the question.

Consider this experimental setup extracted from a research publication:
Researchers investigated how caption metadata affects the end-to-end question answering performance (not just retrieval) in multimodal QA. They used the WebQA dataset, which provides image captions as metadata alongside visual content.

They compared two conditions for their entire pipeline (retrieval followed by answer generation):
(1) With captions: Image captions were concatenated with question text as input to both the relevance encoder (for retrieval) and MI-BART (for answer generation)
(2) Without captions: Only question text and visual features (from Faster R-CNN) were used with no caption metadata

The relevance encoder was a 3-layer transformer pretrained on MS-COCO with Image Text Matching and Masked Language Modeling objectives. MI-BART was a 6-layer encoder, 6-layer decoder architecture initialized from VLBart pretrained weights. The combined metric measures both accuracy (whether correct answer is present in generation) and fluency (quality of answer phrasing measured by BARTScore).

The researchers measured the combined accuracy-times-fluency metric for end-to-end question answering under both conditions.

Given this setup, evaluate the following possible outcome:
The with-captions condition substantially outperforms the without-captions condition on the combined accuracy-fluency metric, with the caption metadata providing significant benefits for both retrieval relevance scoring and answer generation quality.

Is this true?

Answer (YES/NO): NO